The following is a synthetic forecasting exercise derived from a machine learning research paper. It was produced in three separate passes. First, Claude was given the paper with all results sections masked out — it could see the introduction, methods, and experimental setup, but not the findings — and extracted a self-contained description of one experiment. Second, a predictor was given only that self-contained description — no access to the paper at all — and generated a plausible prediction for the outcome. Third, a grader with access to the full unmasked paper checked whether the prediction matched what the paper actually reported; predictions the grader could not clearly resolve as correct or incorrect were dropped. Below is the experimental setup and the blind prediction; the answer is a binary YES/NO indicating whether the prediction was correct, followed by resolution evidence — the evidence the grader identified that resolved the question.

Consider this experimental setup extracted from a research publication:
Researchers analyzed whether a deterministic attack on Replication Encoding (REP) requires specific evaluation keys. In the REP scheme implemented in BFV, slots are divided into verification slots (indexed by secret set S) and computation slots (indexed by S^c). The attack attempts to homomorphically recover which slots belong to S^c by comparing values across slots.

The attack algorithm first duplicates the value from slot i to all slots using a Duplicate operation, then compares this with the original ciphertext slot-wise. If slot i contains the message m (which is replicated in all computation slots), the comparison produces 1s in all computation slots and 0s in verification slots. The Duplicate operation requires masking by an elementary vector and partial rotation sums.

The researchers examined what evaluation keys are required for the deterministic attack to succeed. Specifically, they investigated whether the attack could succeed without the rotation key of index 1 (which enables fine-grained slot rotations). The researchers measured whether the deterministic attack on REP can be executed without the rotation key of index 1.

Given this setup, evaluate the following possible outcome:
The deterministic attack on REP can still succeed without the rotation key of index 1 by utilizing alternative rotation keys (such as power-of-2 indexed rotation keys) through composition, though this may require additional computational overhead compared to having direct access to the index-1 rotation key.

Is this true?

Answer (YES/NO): NO